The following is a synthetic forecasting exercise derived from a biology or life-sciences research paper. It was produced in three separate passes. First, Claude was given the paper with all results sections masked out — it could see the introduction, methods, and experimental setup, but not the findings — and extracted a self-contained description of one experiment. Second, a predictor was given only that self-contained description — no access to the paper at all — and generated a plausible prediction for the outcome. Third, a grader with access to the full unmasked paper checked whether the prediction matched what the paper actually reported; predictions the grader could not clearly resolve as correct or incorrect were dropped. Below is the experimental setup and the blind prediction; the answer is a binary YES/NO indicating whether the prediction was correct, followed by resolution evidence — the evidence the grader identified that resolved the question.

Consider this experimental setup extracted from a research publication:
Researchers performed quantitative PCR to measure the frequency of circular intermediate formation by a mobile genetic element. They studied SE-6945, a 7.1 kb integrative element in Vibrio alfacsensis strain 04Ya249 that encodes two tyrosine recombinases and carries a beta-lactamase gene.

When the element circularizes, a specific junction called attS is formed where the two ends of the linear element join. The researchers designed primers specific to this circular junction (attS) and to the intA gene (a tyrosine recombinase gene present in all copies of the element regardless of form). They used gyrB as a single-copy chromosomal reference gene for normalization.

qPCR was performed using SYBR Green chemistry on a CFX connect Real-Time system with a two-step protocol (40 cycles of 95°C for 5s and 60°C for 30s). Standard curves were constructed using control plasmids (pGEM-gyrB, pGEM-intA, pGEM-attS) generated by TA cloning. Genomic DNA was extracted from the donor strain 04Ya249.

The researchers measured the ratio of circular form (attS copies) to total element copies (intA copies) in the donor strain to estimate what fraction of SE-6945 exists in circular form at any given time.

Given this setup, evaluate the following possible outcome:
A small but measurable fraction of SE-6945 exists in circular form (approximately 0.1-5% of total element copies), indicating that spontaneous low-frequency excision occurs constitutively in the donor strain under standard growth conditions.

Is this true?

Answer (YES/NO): YES